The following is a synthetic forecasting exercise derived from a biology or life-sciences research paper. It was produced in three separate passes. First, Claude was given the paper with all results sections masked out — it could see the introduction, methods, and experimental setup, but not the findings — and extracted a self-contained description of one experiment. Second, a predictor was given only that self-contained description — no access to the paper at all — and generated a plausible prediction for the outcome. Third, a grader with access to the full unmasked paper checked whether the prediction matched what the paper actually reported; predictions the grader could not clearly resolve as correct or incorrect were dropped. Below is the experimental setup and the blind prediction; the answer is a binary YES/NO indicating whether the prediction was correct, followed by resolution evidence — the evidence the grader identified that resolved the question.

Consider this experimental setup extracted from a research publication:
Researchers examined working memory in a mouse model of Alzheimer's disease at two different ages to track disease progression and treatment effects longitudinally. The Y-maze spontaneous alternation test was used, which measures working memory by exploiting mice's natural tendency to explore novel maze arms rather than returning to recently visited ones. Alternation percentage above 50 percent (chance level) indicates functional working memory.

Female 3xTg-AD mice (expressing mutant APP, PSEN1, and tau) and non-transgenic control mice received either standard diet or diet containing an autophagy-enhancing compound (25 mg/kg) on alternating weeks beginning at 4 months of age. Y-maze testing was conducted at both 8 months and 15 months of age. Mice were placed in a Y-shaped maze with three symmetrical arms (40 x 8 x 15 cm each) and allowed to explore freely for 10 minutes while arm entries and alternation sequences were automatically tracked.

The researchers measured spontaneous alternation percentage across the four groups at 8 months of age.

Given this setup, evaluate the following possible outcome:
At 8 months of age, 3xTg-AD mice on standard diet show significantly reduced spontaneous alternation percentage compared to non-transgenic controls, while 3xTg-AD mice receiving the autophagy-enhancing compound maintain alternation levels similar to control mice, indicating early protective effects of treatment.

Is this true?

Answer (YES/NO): YES